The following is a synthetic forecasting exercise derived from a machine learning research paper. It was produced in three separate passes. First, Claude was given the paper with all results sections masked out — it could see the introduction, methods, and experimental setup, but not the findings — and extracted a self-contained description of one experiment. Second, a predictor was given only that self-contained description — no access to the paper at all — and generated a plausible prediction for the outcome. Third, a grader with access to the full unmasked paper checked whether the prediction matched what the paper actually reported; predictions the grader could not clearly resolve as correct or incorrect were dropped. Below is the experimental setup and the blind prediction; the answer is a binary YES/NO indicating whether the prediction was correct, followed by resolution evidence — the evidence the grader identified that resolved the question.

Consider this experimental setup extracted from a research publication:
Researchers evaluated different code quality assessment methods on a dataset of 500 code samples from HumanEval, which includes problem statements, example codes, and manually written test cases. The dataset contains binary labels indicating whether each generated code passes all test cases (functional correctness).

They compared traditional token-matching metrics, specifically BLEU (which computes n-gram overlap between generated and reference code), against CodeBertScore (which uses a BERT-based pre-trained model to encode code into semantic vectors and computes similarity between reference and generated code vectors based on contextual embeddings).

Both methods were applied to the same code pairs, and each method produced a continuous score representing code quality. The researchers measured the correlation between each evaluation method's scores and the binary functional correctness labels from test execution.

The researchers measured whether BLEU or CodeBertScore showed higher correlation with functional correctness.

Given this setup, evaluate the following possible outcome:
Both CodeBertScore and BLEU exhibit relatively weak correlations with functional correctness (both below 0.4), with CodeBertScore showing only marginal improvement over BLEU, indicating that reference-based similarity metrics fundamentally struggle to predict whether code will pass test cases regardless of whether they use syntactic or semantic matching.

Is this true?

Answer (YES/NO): NO